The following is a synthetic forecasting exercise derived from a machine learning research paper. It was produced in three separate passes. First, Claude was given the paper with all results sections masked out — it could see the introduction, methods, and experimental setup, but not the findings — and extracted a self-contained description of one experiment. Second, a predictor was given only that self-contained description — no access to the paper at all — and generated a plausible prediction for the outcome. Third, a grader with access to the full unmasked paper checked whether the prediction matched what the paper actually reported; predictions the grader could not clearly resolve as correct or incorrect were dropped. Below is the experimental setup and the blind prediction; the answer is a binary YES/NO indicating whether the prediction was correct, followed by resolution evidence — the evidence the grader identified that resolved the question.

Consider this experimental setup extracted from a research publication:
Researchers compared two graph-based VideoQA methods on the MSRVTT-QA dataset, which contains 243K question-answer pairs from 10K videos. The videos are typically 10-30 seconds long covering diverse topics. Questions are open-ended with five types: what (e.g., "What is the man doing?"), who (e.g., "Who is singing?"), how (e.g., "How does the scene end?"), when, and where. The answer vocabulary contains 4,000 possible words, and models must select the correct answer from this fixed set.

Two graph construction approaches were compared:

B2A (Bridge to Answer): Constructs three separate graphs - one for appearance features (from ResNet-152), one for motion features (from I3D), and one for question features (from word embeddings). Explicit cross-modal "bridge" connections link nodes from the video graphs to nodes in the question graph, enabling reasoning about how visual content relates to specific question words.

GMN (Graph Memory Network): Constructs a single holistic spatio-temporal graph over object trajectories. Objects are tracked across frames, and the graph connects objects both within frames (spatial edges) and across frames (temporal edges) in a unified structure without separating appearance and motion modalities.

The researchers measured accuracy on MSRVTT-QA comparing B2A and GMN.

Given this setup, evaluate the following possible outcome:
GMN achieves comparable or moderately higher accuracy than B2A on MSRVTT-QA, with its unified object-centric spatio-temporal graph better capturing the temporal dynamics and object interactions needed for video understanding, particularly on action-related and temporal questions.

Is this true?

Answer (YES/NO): NO